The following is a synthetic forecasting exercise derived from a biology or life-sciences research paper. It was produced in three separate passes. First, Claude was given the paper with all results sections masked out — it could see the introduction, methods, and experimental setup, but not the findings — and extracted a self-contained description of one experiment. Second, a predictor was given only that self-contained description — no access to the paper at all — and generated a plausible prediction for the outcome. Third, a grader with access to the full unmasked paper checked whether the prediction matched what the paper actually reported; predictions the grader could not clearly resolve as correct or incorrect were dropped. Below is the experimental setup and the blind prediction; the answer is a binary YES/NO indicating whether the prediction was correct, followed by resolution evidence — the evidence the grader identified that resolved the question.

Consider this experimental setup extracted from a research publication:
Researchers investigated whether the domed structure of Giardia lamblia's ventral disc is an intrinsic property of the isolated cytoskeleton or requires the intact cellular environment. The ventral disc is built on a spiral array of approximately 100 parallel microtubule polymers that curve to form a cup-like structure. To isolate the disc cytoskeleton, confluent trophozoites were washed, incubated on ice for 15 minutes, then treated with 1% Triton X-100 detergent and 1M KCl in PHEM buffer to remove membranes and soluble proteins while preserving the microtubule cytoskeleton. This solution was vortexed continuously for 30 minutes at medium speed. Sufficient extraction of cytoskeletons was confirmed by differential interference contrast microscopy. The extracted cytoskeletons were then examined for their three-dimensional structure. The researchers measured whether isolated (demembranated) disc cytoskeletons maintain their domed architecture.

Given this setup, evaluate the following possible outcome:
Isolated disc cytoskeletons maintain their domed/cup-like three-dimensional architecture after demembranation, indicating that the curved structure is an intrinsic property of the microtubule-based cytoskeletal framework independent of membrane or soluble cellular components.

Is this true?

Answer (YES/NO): YES